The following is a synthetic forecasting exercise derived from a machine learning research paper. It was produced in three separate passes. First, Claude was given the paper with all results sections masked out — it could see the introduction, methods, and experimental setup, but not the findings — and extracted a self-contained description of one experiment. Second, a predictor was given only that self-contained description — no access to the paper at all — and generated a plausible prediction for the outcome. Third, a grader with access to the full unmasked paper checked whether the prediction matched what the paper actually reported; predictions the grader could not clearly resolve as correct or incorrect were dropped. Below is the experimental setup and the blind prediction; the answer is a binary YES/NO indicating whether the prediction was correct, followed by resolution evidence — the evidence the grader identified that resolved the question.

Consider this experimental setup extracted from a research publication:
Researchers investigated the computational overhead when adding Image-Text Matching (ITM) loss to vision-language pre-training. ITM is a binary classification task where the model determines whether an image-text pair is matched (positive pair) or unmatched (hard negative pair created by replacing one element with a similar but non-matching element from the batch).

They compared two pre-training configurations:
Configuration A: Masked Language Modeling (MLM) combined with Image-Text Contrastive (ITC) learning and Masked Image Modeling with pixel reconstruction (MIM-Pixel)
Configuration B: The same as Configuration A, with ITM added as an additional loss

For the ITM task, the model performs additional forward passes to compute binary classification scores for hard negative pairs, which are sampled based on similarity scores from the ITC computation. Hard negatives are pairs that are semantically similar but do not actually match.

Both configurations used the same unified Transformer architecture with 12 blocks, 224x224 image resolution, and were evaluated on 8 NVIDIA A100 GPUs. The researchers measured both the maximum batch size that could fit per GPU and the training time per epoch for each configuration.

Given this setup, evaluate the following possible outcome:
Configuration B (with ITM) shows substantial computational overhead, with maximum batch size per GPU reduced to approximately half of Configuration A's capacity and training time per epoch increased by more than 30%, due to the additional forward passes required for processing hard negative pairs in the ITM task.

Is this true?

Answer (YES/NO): YES